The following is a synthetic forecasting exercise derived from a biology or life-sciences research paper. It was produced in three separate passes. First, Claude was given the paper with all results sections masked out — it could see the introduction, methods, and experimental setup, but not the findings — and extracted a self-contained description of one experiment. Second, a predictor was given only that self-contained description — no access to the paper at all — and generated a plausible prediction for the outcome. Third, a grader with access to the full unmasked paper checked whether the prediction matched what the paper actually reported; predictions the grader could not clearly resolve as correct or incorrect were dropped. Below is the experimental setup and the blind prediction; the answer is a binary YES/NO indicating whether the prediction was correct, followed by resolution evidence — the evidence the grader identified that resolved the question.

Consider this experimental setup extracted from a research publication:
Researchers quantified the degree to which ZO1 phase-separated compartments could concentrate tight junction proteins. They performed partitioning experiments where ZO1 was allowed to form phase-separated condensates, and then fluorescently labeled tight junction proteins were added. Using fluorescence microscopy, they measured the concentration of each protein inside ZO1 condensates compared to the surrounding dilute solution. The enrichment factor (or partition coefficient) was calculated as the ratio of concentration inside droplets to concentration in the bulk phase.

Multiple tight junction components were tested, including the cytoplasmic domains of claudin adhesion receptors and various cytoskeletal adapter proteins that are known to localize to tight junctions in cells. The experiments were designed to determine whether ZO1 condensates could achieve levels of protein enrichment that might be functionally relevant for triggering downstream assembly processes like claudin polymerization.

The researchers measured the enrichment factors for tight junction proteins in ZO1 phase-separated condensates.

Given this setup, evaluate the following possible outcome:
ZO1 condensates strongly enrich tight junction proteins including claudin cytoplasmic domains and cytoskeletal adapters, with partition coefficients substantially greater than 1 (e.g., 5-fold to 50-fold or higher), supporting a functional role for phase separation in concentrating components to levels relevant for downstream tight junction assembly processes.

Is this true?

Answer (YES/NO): YES